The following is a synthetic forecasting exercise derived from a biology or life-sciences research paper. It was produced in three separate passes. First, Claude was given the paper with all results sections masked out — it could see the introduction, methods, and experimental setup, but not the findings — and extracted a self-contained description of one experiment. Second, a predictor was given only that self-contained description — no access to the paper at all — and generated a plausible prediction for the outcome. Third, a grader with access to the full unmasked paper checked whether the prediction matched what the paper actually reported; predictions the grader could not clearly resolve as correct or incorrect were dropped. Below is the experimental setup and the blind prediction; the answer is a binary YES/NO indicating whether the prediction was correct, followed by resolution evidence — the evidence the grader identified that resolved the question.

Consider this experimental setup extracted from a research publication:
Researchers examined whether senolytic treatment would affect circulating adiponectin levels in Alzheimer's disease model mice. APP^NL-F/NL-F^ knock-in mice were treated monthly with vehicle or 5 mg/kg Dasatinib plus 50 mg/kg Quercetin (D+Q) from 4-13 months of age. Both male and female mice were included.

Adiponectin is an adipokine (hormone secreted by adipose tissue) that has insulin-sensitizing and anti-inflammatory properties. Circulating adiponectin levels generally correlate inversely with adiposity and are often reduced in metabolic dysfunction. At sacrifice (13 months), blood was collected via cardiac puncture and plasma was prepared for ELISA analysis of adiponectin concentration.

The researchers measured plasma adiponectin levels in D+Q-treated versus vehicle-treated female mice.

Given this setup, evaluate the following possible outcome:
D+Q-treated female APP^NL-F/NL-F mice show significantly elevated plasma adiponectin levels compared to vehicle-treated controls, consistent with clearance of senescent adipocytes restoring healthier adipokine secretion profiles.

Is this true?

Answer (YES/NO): NO